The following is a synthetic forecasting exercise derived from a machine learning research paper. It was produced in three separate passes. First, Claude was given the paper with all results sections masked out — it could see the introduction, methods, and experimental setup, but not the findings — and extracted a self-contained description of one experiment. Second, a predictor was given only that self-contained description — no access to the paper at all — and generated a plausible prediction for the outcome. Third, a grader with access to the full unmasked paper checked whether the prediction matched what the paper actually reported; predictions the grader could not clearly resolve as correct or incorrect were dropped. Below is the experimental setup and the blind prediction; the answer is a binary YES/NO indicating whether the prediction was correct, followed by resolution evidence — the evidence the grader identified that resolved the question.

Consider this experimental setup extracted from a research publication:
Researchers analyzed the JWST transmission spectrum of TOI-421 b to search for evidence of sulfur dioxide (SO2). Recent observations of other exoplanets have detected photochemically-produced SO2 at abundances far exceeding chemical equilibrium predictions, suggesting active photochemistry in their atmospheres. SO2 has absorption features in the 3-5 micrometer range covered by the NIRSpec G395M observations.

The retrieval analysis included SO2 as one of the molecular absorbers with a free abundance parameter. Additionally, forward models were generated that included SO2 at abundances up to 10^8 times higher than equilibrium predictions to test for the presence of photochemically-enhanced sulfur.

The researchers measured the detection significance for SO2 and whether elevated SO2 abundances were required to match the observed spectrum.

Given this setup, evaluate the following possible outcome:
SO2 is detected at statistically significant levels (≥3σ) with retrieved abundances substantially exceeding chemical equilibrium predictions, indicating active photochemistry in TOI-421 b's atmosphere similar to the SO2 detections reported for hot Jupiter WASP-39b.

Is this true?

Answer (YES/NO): NO